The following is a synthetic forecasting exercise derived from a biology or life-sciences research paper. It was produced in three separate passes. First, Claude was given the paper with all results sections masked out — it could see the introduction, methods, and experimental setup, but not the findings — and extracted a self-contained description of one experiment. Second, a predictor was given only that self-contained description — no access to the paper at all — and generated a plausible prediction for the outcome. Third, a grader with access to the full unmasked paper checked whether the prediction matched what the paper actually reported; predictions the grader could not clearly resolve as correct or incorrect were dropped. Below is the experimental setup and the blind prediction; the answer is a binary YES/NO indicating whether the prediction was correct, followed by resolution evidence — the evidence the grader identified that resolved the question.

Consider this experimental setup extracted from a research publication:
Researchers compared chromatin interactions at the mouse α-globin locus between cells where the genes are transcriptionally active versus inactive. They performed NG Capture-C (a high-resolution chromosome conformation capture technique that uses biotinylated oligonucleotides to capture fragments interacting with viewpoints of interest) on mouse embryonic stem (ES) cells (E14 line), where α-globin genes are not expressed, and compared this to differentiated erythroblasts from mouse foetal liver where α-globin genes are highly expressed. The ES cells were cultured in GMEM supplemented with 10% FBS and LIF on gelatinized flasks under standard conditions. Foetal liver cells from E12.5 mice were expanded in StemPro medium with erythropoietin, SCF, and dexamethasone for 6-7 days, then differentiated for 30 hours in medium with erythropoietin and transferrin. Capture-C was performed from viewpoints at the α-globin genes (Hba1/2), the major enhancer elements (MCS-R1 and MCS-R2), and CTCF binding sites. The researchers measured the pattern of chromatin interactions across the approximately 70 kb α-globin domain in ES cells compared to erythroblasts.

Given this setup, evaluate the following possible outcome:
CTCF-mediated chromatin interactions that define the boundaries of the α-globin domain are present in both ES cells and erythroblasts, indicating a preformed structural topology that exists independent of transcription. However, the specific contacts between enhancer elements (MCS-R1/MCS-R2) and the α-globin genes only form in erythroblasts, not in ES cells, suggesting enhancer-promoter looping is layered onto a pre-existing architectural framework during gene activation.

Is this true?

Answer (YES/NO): NO